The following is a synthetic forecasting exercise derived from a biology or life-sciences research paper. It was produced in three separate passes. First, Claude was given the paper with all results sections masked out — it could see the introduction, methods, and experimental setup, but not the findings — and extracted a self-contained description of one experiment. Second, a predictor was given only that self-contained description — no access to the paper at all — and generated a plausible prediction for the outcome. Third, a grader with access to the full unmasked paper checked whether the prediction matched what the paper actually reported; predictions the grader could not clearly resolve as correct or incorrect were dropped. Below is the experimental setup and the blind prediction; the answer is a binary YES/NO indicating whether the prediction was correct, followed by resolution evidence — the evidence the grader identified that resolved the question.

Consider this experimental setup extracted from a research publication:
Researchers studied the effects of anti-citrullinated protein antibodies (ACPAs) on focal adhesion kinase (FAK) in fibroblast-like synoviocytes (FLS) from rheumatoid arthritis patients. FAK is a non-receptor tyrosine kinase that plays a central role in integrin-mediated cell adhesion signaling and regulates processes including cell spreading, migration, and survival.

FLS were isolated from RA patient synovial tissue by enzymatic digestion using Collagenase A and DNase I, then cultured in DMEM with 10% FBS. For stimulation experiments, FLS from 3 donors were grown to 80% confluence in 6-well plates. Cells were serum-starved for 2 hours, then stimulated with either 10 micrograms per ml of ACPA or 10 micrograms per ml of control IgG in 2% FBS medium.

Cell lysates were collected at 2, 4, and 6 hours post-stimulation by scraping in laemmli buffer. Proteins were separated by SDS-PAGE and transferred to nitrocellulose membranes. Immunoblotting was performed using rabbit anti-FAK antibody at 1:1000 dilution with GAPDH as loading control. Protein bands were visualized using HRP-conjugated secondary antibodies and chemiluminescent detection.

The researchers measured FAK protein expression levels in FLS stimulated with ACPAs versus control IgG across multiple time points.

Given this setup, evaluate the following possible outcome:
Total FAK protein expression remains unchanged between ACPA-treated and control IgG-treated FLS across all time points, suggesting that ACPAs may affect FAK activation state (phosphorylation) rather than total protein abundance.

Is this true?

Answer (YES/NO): NO